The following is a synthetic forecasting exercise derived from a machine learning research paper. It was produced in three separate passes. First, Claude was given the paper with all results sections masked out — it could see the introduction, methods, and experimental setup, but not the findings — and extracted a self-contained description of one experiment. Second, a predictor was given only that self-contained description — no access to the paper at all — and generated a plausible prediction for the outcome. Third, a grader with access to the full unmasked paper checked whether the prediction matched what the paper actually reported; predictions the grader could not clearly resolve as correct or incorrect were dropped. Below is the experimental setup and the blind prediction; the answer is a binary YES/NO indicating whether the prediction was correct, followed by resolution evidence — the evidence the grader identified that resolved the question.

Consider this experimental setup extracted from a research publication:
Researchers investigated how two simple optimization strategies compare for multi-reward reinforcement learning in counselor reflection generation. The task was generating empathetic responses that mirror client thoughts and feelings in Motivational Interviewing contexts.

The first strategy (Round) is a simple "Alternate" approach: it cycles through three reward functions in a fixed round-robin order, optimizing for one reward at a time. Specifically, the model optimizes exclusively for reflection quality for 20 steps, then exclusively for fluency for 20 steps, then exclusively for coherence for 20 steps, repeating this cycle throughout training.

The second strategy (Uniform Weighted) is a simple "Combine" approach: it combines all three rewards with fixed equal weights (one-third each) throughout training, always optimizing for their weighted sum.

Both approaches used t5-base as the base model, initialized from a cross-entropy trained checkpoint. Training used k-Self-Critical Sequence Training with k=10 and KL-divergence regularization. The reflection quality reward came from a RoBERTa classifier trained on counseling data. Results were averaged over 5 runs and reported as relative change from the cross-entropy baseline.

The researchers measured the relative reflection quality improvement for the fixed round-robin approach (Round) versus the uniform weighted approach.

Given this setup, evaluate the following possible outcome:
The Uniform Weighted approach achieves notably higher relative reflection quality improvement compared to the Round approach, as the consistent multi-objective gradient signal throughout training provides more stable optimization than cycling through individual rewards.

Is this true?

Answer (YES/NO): YES